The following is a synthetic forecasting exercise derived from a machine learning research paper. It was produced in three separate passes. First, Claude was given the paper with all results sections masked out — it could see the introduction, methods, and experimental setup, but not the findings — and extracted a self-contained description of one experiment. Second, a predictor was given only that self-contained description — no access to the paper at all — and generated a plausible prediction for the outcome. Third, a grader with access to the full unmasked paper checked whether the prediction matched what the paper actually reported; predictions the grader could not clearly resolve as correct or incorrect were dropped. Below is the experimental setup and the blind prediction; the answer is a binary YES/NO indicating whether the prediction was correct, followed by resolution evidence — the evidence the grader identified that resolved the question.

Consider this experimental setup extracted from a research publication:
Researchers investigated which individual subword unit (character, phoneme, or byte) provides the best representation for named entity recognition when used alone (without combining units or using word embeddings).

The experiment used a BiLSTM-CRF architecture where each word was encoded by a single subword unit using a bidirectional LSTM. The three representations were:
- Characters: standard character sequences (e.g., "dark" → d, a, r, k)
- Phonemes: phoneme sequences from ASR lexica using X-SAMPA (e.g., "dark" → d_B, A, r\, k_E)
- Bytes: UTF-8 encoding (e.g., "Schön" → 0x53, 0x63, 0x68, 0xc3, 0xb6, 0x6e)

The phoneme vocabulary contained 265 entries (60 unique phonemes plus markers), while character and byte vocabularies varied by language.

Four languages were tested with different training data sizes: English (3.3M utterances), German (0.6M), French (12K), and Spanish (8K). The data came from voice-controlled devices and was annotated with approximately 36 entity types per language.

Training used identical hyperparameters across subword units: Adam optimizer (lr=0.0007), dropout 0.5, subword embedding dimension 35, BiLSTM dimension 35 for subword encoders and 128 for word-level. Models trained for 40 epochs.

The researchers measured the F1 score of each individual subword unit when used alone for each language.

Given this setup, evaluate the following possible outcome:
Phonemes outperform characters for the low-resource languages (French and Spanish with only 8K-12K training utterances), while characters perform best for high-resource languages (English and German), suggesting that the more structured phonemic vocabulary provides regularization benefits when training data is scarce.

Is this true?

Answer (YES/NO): NO